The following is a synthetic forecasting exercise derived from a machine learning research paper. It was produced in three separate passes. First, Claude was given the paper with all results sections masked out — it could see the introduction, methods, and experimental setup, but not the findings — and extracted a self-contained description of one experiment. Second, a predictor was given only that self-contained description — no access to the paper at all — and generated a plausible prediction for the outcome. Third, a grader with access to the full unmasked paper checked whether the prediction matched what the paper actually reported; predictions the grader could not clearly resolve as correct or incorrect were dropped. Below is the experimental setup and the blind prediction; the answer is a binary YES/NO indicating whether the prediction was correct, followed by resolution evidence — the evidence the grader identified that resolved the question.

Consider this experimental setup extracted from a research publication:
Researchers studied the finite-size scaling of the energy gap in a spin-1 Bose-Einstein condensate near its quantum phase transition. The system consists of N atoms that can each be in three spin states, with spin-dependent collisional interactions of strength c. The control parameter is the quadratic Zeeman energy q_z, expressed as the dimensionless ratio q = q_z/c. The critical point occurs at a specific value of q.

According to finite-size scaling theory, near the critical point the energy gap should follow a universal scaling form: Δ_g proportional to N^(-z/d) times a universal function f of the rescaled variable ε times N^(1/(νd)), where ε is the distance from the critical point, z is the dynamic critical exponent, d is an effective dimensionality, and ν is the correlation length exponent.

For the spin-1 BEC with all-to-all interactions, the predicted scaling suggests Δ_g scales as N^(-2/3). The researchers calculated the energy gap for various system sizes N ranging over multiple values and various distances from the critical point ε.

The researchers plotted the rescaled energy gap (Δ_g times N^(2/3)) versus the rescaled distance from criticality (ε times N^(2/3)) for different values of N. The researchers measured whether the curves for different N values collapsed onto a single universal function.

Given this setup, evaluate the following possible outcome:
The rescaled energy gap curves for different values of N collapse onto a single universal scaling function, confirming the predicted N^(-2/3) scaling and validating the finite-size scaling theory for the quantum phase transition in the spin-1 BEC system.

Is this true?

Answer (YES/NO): NO